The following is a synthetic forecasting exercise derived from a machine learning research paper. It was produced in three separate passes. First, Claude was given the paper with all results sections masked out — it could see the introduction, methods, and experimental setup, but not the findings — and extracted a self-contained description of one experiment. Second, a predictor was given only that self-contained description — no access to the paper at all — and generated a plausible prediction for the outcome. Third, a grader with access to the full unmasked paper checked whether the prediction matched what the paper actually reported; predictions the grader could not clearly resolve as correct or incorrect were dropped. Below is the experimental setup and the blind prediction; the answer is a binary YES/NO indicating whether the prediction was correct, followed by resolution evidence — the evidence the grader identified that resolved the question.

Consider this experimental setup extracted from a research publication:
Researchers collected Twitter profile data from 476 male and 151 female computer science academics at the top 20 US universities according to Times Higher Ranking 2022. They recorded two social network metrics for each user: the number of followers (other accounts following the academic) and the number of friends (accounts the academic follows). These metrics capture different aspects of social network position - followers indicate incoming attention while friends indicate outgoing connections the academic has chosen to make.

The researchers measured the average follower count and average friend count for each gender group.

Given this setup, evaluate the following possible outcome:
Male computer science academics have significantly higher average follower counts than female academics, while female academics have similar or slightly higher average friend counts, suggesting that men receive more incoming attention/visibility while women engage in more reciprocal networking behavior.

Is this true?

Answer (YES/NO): YES